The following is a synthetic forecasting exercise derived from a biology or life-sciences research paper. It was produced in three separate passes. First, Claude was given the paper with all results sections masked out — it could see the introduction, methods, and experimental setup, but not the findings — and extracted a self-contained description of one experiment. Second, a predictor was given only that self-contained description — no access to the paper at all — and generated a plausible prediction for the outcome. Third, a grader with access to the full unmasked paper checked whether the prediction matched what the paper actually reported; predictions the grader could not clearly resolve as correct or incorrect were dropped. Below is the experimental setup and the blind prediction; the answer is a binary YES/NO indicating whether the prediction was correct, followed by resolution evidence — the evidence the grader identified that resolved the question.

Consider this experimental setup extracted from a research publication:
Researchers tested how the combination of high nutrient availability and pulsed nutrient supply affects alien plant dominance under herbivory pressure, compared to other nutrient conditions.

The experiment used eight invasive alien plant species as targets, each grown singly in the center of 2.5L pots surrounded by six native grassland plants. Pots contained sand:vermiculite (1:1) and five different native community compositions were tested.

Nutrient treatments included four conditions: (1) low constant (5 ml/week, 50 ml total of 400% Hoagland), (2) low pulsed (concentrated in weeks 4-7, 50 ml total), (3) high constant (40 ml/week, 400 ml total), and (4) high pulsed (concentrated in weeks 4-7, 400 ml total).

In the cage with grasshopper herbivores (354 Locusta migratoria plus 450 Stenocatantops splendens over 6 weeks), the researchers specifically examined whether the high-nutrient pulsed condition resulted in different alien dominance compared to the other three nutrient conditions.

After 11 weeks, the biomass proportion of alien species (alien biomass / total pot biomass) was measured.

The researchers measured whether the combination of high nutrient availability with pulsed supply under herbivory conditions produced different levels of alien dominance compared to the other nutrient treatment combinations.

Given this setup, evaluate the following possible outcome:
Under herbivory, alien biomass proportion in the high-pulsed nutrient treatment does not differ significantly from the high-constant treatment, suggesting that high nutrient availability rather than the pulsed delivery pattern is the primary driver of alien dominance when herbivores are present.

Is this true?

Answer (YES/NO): NO